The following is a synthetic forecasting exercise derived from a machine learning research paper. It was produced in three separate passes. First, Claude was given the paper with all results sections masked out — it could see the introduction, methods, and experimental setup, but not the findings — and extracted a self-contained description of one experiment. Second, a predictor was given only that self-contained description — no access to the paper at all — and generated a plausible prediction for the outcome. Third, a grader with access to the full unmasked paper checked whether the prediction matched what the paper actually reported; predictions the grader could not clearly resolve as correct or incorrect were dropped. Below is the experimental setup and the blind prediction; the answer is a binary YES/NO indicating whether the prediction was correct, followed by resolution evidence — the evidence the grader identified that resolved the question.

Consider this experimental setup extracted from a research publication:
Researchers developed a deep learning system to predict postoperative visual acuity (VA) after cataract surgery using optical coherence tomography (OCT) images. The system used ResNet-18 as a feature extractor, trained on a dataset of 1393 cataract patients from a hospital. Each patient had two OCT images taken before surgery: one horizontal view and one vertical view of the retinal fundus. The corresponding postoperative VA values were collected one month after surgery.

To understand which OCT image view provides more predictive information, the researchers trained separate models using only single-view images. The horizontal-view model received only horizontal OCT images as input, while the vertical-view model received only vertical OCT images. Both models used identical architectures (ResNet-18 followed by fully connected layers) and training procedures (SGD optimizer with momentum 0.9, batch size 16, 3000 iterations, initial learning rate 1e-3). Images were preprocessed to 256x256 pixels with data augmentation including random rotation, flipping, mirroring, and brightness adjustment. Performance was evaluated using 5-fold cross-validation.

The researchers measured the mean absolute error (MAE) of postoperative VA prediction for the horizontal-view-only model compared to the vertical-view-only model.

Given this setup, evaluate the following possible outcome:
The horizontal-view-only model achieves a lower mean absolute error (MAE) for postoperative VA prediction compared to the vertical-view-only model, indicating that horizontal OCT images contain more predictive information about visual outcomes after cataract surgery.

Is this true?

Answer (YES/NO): NO